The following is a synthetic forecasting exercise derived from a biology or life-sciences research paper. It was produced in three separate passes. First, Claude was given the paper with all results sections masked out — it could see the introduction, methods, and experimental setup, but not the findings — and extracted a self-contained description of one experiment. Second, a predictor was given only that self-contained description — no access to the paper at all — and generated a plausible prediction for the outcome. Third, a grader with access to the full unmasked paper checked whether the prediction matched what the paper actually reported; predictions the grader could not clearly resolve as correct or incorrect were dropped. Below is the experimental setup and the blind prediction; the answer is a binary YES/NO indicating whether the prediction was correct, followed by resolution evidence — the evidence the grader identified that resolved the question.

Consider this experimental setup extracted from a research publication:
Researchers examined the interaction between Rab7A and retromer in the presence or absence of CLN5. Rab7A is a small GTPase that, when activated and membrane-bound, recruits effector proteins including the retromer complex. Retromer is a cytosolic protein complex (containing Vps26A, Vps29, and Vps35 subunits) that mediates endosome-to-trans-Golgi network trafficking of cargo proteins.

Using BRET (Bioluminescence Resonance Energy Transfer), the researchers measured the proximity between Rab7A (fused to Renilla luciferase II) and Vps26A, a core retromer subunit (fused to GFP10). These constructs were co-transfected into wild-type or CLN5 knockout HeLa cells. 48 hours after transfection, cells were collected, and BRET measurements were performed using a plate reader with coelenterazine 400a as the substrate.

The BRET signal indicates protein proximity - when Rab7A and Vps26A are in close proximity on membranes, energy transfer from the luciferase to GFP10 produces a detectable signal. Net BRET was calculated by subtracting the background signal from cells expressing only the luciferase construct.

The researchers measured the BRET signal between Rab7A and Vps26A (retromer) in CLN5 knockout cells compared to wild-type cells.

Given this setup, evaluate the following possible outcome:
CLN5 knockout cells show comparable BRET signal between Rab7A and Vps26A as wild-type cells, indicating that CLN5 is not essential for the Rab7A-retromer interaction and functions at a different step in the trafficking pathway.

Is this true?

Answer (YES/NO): NO